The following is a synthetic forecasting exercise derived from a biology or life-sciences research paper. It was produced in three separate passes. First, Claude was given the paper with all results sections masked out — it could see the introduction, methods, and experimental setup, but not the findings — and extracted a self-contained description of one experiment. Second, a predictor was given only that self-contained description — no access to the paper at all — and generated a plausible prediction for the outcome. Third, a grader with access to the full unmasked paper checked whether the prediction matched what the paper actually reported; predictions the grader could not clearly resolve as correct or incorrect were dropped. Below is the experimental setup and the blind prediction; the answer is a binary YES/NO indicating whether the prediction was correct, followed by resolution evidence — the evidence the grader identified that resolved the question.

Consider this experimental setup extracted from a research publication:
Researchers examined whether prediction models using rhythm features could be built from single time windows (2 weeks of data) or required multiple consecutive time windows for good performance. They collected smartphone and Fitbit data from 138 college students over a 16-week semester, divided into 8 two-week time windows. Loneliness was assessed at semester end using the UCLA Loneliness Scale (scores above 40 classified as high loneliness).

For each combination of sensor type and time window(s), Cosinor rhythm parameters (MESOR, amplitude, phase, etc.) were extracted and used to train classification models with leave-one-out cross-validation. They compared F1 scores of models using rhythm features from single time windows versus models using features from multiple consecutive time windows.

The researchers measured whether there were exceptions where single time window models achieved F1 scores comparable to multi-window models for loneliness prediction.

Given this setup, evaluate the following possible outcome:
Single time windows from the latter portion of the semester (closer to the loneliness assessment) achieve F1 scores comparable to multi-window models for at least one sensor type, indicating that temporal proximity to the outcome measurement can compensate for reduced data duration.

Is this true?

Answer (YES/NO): NO